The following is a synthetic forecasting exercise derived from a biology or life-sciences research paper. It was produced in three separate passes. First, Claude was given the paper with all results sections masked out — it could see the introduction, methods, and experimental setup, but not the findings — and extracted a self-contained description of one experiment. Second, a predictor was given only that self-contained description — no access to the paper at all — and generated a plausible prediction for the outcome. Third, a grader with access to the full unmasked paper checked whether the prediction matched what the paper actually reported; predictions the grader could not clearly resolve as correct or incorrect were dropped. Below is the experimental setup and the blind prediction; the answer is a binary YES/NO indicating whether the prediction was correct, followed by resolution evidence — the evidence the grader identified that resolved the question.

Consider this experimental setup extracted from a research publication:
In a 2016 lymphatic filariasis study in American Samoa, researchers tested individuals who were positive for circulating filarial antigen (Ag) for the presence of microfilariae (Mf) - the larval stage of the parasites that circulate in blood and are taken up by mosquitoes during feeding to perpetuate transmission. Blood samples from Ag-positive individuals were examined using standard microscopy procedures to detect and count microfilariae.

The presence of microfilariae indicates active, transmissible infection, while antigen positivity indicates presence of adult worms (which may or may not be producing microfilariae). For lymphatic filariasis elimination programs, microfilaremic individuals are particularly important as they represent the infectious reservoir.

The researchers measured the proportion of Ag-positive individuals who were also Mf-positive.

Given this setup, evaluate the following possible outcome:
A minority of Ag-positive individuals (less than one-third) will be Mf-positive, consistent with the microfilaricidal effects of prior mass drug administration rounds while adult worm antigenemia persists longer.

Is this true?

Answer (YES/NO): YES